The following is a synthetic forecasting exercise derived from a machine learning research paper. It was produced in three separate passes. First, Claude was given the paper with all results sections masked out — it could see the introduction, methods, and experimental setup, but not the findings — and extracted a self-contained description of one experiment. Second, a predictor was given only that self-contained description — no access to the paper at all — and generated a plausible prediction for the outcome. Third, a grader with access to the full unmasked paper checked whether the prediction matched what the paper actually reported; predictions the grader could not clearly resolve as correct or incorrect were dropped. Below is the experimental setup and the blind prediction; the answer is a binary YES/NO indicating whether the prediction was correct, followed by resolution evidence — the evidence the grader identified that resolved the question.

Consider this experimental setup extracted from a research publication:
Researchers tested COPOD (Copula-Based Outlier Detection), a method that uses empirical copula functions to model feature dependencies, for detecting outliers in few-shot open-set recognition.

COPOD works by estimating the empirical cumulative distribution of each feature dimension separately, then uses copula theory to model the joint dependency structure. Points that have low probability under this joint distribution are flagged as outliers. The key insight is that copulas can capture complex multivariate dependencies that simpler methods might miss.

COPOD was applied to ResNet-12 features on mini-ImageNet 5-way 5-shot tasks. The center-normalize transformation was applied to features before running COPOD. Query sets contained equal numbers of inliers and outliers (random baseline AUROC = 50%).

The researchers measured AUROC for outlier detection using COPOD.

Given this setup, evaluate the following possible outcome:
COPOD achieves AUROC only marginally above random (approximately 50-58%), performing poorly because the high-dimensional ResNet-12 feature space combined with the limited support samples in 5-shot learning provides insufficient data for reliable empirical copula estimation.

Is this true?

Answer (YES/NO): YES